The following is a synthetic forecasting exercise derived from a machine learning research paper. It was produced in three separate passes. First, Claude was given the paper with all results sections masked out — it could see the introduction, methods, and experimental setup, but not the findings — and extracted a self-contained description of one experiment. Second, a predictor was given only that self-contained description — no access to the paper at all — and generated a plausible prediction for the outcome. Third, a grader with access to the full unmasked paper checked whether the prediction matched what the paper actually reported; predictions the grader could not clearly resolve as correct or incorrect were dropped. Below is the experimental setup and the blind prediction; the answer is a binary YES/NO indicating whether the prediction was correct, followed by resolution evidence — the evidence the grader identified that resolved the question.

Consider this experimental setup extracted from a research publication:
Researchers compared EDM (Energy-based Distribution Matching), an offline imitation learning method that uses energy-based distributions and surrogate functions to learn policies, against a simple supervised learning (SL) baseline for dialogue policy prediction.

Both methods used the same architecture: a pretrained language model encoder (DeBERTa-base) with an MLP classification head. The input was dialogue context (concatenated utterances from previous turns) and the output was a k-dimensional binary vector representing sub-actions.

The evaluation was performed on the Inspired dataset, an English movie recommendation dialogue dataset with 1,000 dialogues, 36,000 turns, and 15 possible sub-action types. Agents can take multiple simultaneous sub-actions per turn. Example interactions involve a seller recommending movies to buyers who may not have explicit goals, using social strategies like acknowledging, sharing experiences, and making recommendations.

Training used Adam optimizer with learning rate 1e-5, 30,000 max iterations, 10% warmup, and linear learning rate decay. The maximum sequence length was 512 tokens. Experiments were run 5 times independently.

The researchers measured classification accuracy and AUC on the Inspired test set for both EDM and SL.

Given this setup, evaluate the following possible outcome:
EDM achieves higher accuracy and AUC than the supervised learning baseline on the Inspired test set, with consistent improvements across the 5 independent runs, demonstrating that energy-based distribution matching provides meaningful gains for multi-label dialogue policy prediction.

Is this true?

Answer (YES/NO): NO